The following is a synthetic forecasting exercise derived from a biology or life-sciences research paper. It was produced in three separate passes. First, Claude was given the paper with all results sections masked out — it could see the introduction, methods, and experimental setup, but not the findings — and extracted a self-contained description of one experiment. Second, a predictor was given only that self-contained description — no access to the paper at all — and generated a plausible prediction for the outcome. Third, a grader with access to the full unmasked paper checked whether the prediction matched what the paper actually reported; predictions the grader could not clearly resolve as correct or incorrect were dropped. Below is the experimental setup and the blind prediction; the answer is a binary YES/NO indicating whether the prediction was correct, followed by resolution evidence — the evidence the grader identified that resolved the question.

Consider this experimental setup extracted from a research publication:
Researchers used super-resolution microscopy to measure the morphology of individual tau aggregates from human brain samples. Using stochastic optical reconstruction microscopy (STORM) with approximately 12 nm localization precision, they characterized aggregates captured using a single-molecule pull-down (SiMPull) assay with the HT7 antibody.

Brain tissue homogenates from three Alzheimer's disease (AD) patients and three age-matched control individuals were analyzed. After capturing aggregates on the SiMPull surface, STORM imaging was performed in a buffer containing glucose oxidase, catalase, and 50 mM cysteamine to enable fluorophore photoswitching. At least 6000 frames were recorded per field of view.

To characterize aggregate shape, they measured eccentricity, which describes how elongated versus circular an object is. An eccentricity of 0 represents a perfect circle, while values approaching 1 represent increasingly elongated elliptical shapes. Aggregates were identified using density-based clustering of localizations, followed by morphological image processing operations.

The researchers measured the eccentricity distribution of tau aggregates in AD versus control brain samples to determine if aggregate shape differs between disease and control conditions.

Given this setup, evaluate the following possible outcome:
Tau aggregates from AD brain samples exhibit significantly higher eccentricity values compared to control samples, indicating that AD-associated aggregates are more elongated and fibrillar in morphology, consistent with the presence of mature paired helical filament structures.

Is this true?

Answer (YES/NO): NO